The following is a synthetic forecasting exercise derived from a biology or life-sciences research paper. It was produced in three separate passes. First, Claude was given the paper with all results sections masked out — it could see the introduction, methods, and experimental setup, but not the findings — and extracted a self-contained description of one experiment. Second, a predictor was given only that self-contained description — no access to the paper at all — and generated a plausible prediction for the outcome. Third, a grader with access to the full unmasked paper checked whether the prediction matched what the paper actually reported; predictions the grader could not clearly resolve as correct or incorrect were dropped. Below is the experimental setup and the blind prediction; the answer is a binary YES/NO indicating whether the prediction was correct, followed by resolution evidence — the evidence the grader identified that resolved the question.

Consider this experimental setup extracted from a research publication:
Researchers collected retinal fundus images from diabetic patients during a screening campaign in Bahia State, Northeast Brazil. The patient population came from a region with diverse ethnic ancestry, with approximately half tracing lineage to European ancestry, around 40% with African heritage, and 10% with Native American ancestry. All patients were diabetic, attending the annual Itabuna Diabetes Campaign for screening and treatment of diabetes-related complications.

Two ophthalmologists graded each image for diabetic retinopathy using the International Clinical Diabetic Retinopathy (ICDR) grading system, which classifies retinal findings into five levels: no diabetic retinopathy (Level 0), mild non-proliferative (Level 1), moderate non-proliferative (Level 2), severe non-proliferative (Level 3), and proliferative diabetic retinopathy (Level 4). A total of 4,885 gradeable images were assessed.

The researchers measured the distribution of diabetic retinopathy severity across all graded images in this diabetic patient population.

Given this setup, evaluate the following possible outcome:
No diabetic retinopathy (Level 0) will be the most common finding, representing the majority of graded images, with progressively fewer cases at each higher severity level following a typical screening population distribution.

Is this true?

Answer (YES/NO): NO